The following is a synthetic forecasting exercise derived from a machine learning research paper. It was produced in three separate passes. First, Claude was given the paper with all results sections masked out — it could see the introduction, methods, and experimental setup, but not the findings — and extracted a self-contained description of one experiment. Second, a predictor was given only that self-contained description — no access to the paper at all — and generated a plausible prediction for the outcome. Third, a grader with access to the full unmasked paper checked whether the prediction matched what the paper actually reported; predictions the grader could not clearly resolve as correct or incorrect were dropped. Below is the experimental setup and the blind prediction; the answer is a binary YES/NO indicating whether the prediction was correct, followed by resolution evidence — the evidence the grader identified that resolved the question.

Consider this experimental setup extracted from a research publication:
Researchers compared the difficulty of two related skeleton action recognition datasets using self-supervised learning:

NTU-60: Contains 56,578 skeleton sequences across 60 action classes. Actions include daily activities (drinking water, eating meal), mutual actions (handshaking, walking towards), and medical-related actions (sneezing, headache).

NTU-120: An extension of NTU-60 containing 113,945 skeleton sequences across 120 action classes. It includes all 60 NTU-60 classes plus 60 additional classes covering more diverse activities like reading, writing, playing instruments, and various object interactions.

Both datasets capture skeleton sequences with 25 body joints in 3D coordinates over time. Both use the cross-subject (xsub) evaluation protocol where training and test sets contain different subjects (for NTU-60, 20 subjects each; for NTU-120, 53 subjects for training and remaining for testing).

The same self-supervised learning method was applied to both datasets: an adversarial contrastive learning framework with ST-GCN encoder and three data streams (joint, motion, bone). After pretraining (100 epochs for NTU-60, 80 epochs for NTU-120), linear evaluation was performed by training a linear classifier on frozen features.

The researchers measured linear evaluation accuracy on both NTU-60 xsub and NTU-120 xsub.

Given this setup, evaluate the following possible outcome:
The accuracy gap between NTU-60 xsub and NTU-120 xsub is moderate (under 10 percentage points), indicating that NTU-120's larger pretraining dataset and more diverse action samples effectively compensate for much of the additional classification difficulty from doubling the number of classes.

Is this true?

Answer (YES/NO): NO